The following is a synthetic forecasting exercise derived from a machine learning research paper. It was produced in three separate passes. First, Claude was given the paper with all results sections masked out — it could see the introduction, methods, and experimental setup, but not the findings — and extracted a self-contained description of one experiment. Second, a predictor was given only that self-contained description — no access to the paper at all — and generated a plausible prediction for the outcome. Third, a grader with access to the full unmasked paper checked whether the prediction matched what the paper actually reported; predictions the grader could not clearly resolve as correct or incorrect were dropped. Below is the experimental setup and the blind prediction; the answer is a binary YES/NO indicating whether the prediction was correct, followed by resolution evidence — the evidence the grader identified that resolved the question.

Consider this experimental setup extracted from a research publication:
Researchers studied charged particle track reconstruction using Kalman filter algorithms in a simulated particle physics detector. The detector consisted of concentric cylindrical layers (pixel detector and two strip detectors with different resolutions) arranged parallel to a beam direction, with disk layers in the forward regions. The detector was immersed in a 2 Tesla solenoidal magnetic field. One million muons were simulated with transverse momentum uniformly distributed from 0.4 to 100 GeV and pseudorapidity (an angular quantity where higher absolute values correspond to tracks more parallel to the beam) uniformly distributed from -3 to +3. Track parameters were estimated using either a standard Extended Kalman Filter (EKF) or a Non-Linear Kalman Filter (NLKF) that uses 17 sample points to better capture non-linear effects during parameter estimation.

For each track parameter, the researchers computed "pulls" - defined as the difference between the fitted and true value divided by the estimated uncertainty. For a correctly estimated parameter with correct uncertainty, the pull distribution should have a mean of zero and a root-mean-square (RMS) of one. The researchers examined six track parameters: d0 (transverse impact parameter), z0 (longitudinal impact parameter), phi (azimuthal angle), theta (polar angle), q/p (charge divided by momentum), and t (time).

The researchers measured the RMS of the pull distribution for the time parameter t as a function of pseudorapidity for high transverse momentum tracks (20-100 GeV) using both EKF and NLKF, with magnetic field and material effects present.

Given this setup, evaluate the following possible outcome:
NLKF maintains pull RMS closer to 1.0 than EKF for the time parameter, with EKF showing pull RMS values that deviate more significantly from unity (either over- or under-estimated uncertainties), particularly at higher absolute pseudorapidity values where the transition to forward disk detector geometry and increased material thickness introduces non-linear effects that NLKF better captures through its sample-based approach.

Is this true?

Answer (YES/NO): NO